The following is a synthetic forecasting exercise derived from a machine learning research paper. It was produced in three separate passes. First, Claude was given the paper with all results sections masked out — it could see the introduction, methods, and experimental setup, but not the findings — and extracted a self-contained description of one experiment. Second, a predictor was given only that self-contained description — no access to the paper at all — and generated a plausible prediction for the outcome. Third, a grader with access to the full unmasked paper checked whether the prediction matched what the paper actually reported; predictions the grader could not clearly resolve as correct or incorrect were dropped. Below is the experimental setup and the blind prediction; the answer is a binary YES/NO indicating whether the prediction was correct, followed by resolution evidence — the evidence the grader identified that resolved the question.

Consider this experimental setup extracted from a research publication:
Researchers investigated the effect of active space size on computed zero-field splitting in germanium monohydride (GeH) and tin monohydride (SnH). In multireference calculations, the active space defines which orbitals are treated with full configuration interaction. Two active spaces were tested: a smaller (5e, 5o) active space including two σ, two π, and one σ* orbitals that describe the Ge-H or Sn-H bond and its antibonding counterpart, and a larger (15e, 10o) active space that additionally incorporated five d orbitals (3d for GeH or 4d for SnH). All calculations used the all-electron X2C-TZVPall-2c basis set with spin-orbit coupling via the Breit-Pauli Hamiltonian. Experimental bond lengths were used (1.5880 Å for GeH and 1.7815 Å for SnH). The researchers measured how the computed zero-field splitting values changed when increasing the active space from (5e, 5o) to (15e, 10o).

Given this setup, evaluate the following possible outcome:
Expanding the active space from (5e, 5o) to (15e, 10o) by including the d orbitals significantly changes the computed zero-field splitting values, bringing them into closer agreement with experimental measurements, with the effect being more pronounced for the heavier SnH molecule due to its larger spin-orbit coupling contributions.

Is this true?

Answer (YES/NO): NO